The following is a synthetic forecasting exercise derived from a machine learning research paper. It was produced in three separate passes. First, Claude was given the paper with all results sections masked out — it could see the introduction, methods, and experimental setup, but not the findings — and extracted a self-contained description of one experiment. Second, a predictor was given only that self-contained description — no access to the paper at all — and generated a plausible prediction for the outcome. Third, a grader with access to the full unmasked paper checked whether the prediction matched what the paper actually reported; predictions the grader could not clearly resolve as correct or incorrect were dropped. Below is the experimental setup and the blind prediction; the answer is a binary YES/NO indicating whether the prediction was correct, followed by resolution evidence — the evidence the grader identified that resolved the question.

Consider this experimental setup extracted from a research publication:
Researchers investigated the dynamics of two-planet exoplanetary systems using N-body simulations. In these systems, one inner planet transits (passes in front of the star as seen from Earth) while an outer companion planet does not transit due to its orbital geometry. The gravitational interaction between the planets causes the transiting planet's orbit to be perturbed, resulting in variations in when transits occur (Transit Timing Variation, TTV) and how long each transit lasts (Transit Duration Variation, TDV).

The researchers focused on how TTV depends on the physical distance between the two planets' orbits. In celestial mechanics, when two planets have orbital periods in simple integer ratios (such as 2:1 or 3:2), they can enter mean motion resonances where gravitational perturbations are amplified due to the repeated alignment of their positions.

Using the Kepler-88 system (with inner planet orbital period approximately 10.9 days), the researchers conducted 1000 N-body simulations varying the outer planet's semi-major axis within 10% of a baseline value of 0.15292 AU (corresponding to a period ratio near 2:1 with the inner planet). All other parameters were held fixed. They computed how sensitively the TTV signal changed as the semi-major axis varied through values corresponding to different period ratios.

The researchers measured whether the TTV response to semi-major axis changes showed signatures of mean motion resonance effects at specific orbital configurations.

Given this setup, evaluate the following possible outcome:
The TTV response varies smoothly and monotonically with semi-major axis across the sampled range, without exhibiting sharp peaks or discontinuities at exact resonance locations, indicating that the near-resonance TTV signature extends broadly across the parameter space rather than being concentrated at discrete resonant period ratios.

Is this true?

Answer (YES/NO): NO